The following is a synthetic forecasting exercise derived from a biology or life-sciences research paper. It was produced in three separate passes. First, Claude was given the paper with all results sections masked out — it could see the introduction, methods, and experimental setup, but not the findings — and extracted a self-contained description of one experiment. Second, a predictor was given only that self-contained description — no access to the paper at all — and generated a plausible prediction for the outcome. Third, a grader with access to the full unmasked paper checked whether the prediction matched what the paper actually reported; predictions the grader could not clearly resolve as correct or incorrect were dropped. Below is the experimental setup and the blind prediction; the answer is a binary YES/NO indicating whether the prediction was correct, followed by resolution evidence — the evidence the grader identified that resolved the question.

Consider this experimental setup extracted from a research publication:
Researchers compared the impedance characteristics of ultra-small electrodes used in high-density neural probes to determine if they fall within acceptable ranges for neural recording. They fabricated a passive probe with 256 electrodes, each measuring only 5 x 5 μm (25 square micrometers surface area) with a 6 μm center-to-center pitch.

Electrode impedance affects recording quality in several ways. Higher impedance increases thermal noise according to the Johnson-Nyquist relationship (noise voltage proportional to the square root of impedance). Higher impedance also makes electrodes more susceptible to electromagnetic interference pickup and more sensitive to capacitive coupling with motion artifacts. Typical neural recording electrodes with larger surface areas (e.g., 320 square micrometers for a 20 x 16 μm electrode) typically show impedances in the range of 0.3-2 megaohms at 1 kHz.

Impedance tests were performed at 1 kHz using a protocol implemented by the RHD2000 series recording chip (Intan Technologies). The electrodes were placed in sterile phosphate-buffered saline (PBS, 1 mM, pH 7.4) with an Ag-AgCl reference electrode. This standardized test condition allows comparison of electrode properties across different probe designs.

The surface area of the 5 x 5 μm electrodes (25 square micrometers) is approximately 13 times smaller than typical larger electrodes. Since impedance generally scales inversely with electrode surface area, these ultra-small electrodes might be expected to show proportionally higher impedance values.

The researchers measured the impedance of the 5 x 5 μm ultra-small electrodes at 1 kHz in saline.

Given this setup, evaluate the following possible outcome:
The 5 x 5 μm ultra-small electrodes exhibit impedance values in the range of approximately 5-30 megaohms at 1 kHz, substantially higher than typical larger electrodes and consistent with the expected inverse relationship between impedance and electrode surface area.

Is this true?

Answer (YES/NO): NO